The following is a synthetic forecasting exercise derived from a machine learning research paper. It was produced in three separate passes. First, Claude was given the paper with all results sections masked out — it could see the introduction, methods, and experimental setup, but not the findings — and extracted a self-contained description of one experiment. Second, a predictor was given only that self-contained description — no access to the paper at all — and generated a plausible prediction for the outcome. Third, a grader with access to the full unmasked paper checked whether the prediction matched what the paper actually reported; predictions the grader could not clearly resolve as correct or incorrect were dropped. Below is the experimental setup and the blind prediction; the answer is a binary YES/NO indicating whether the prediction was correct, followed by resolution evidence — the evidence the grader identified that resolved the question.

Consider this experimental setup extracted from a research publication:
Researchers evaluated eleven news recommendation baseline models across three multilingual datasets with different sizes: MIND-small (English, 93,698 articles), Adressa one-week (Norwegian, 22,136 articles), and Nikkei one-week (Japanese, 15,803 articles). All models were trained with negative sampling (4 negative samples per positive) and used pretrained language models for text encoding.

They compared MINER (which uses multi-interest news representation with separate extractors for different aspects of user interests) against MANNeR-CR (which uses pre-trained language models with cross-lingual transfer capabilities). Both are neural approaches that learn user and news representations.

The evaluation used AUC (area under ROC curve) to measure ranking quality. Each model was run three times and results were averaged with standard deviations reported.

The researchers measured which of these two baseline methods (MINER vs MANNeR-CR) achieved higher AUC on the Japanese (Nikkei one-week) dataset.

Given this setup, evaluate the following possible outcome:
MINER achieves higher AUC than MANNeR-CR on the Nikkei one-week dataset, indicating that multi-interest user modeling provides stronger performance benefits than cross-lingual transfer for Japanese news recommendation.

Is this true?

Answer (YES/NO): YES